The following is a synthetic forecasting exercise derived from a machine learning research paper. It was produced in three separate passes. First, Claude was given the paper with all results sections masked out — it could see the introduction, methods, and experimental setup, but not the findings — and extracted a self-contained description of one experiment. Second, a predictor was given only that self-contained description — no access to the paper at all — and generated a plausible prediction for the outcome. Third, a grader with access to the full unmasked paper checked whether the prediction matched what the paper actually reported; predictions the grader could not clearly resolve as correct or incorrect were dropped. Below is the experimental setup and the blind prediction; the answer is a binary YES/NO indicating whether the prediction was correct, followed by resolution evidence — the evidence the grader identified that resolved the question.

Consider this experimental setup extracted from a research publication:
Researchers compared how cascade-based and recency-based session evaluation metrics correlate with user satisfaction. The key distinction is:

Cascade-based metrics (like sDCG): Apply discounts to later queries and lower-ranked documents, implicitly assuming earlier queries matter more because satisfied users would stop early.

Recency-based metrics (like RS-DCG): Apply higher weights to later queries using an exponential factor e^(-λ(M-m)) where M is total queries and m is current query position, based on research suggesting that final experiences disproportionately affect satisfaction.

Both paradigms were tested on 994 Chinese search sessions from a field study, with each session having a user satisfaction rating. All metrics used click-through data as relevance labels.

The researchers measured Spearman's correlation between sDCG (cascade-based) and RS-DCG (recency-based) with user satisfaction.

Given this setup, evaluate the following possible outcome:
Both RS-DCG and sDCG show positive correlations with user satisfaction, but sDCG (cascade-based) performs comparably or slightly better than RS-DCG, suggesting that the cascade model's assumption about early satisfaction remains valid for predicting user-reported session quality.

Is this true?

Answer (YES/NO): NO